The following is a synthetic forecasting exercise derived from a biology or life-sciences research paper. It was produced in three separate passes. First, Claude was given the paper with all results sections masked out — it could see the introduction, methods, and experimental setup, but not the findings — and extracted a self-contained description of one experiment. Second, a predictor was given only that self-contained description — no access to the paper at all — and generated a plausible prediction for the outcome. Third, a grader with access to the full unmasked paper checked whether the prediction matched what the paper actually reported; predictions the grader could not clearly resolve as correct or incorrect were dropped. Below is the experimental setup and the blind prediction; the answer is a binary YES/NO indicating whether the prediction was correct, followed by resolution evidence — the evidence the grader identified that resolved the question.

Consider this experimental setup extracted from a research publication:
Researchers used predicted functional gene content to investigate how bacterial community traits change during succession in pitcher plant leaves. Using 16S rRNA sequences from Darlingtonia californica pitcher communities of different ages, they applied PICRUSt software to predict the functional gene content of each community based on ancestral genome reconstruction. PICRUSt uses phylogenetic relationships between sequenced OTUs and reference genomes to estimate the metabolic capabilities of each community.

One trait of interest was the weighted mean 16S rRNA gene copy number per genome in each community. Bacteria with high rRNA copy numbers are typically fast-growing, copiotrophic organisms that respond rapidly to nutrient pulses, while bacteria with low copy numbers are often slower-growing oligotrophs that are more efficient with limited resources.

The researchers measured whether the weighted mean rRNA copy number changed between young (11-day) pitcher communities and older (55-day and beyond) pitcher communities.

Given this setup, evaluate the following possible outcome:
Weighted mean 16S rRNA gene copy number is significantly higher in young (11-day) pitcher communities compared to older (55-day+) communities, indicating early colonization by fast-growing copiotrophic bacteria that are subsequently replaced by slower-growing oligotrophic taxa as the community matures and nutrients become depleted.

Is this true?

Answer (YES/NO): YES